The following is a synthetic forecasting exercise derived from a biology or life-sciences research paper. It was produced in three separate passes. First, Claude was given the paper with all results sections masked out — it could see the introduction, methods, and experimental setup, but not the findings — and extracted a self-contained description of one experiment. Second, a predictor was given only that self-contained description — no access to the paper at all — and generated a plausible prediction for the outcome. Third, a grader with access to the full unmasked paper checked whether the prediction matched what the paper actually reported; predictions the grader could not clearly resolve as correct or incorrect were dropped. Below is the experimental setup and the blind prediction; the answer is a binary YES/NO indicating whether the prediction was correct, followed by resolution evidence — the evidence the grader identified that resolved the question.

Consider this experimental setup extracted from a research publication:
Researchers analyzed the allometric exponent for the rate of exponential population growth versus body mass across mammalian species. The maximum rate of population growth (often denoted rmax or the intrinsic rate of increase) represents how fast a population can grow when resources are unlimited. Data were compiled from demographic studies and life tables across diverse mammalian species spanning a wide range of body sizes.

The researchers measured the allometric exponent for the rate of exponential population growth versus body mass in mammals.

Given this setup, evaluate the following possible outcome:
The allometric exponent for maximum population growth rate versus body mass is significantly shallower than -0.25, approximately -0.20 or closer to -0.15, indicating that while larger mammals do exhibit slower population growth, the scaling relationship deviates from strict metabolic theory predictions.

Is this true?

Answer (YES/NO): NO